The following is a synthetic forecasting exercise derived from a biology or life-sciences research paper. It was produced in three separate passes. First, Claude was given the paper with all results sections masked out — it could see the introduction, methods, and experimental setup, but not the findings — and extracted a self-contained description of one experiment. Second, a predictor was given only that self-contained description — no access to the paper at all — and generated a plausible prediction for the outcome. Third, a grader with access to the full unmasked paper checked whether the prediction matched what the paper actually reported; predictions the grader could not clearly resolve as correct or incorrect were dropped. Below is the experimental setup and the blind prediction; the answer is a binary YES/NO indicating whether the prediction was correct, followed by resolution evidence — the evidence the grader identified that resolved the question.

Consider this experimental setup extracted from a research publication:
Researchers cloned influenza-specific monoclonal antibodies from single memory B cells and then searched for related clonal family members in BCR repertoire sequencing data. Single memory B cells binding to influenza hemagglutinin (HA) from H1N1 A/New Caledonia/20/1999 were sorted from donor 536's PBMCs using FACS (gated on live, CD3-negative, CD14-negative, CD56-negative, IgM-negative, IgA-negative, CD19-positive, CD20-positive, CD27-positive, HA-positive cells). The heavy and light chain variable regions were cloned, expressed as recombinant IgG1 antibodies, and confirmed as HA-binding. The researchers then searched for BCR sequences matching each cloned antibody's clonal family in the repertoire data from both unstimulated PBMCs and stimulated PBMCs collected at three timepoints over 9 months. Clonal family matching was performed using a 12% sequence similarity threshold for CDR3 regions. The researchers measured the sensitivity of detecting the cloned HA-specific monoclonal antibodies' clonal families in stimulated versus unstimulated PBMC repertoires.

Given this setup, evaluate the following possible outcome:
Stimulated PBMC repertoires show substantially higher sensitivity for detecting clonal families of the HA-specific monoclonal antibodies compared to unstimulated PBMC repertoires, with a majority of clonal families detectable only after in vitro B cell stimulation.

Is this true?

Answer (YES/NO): NO